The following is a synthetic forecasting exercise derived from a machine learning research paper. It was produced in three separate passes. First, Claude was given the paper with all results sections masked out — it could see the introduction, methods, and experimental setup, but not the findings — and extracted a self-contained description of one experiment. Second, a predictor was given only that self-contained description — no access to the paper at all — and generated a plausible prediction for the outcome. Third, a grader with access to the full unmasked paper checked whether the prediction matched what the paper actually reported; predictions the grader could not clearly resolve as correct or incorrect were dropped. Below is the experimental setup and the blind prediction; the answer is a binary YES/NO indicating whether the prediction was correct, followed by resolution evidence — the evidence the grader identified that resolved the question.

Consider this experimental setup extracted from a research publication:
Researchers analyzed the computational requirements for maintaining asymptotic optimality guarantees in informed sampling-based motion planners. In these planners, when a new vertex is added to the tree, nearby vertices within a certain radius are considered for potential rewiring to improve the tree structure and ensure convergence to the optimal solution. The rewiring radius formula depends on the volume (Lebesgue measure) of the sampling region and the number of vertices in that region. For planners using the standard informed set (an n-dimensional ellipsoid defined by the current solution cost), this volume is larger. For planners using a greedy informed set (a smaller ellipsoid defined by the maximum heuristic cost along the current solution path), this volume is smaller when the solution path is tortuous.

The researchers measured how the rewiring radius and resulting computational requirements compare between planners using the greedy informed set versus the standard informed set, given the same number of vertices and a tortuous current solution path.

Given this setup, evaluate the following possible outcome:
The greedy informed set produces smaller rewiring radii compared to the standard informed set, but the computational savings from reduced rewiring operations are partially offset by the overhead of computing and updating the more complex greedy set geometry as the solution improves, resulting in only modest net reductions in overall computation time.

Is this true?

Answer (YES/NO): NO